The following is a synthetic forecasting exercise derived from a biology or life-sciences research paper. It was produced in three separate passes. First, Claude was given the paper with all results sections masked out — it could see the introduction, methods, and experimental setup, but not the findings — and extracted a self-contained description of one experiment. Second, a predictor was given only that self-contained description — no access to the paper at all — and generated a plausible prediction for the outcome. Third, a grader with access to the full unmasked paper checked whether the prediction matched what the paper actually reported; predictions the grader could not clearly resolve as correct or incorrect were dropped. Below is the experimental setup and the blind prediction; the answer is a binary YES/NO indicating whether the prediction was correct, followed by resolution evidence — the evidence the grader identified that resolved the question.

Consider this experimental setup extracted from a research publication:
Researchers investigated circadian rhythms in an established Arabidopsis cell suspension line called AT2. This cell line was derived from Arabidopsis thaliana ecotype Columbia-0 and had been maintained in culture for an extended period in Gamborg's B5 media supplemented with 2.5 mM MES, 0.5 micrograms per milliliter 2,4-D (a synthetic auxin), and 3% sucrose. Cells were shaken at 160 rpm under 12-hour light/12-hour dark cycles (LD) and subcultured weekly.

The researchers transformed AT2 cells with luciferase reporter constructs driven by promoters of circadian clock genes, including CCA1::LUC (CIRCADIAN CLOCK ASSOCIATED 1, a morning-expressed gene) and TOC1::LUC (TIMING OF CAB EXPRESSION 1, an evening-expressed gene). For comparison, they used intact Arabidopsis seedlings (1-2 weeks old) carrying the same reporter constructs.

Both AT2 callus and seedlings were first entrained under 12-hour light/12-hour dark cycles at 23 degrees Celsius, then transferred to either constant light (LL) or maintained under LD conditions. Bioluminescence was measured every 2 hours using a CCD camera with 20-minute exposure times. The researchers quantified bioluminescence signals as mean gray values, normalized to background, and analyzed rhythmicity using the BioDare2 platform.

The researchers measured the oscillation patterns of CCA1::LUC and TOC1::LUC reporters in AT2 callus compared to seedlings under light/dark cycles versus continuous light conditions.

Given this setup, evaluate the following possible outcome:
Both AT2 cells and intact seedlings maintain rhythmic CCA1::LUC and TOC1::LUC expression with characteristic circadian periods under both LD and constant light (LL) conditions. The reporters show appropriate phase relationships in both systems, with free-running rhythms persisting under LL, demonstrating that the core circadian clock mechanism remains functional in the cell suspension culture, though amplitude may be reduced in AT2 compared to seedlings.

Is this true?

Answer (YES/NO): NO